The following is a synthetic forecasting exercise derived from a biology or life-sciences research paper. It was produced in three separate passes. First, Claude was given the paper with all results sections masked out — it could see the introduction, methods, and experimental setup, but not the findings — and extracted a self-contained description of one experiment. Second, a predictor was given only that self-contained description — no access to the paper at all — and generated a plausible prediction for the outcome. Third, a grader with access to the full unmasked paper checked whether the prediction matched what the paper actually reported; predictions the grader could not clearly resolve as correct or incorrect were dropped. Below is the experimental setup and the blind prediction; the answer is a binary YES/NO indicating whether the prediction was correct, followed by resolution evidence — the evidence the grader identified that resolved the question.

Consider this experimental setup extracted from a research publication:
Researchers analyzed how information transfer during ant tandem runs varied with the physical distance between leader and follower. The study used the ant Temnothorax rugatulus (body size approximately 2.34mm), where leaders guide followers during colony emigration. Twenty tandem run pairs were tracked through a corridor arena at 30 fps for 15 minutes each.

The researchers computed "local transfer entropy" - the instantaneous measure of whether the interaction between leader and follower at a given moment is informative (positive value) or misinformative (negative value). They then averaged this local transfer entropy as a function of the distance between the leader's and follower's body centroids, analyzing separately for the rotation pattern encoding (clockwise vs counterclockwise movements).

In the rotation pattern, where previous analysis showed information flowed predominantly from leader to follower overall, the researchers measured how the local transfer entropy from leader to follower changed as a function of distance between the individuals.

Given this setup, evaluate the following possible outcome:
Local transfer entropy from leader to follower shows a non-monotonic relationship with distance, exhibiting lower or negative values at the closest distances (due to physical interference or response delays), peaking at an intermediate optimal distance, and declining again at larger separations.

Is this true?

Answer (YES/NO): NO